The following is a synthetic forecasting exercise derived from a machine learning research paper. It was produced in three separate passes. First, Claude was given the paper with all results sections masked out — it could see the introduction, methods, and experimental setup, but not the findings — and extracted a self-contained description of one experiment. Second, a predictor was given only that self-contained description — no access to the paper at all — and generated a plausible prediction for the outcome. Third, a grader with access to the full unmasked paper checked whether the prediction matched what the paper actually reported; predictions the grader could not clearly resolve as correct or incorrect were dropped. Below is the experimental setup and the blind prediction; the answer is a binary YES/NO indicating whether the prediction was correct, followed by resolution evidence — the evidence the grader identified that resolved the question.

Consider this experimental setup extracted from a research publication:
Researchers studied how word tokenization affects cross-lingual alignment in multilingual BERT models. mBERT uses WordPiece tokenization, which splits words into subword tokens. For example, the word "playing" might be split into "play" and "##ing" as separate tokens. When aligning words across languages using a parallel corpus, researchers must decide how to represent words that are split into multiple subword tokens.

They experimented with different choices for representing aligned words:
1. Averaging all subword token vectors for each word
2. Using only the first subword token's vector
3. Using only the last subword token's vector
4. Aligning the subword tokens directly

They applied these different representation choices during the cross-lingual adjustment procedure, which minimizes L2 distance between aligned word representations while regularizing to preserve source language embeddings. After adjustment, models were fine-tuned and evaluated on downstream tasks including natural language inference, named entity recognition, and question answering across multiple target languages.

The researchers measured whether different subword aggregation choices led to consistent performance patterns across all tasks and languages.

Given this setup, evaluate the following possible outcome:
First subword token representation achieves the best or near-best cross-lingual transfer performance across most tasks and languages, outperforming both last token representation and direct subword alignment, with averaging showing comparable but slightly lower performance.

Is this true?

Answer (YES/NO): NO